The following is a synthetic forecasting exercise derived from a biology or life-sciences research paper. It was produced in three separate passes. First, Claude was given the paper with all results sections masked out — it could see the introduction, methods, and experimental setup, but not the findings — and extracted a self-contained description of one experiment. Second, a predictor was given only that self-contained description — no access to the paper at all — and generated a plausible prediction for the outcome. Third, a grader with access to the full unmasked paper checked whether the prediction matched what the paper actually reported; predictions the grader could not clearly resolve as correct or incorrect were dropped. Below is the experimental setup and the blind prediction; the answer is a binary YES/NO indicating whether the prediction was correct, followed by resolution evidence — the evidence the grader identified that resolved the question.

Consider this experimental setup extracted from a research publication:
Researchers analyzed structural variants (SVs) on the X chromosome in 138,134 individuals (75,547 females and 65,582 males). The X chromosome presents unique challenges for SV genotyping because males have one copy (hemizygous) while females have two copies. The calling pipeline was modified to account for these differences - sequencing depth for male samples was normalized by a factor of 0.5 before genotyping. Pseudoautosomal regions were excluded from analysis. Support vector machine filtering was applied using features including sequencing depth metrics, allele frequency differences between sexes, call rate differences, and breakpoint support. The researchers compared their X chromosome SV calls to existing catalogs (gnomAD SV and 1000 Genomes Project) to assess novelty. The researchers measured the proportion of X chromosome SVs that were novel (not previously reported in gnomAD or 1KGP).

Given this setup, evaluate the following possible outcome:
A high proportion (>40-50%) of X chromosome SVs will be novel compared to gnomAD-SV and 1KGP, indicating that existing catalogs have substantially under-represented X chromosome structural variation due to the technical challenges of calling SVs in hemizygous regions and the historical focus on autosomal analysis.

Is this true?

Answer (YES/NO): YES